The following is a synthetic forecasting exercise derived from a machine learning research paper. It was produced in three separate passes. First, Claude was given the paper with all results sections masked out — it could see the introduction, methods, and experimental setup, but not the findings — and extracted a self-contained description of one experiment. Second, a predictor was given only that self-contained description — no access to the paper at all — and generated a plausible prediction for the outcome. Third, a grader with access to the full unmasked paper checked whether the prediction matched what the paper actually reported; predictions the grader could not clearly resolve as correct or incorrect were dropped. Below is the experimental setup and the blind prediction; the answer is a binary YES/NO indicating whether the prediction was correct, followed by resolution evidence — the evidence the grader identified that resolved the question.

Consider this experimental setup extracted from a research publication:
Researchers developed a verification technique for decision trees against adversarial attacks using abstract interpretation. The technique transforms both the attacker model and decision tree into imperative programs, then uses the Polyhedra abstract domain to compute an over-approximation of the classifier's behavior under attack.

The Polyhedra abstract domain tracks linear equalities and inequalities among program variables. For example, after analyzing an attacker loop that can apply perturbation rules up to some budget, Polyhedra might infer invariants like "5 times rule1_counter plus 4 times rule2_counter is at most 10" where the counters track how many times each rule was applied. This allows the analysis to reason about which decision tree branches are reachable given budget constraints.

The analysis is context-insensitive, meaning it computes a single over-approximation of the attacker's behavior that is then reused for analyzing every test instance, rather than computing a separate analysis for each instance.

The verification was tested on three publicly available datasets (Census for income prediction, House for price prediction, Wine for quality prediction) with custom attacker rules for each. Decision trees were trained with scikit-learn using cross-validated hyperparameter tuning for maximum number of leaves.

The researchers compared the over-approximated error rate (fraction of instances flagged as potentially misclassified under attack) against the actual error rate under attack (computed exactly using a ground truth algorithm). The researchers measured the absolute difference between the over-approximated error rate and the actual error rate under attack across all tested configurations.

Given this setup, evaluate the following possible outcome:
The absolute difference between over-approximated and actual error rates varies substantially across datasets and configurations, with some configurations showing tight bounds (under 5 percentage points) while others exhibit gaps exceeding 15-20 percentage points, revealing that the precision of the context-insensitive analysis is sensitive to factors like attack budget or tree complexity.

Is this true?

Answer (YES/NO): NO